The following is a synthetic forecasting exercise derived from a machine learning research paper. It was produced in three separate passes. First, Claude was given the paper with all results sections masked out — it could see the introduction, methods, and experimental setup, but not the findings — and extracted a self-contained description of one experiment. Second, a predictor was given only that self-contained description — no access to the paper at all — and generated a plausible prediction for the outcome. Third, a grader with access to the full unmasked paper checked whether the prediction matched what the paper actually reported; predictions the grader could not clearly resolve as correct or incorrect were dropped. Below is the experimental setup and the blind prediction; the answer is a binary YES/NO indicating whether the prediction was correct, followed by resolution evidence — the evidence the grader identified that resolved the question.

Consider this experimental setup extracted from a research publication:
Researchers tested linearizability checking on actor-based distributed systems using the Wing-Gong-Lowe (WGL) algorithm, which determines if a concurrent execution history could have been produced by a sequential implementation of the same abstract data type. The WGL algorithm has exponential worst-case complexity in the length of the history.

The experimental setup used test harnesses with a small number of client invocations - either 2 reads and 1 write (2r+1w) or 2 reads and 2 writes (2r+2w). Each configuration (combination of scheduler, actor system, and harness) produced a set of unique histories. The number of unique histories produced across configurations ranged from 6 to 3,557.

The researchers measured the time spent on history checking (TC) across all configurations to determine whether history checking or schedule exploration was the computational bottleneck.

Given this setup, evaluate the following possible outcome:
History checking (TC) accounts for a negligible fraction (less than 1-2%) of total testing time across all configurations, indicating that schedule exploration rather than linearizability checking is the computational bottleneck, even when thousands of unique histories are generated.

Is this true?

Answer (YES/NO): YES